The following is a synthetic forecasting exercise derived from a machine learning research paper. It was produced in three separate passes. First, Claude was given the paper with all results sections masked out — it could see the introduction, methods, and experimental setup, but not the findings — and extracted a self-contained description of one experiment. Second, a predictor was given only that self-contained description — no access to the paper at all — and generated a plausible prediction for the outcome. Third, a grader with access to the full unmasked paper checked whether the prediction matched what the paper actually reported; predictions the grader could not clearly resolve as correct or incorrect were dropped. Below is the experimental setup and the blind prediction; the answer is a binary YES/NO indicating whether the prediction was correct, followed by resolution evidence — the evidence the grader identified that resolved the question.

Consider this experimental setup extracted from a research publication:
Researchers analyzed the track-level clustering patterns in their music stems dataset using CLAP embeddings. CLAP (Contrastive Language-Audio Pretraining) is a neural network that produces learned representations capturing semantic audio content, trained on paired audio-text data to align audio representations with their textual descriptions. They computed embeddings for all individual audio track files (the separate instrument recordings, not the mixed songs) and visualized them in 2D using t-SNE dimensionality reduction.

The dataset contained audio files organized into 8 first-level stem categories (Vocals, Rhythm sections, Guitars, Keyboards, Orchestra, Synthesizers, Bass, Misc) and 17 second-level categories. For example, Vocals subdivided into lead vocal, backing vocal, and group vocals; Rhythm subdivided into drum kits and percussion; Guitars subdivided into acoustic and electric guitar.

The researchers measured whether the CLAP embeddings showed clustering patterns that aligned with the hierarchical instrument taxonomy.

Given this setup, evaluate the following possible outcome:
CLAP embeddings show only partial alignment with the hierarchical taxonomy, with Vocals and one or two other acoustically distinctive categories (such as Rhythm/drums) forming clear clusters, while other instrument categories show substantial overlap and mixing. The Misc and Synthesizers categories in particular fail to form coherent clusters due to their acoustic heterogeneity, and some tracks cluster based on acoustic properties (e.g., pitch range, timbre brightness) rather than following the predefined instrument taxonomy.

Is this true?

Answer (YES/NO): NO